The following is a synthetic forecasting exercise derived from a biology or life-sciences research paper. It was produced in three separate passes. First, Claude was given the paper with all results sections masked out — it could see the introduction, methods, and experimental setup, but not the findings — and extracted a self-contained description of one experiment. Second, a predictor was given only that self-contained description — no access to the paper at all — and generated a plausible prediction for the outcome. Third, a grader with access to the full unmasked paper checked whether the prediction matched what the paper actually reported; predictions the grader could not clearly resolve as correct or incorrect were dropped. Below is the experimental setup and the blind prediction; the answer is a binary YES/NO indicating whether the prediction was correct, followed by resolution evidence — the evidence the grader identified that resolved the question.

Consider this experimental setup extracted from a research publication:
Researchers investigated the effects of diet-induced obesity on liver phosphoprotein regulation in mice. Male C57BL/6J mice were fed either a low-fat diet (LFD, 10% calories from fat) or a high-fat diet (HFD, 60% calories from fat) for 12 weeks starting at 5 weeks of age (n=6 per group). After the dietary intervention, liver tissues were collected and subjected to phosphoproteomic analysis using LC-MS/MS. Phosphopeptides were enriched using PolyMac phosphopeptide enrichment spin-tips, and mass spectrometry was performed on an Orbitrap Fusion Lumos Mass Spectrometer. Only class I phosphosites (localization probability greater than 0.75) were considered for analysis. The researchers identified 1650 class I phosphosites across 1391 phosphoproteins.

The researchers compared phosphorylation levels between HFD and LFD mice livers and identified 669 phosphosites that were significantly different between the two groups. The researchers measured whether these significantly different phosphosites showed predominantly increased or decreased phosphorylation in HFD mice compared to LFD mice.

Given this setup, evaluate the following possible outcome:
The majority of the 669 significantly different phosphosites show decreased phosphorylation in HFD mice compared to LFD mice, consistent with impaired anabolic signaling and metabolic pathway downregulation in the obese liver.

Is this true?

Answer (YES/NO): YES